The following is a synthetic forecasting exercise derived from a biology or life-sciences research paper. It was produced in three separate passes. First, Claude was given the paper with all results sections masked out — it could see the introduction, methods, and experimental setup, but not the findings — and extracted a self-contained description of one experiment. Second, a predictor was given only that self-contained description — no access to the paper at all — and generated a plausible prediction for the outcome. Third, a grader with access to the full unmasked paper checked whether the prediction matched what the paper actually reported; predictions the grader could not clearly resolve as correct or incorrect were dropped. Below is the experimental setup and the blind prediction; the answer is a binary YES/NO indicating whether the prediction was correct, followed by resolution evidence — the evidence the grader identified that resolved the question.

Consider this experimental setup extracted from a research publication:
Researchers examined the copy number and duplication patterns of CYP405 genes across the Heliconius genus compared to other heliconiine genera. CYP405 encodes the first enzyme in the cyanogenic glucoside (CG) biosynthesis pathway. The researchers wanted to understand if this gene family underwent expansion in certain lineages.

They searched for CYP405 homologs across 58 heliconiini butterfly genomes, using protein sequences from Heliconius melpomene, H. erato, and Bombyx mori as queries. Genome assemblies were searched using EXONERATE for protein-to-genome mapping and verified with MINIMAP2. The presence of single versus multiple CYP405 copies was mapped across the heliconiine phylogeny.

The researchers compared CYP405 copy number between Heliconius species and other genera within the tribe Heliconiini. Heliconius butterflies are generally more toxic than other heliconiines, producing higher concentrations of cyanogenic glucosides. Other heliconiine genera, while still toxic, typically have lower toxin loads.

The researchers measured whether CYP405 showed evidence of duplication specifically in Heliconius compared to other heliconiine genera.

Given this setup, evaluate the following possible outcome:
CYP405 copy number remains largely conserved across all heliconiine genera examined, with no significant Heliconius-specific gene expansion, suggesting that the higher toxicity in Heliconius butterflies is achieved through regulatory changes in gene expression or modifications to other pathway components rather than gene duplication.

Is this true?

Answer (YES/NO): NO